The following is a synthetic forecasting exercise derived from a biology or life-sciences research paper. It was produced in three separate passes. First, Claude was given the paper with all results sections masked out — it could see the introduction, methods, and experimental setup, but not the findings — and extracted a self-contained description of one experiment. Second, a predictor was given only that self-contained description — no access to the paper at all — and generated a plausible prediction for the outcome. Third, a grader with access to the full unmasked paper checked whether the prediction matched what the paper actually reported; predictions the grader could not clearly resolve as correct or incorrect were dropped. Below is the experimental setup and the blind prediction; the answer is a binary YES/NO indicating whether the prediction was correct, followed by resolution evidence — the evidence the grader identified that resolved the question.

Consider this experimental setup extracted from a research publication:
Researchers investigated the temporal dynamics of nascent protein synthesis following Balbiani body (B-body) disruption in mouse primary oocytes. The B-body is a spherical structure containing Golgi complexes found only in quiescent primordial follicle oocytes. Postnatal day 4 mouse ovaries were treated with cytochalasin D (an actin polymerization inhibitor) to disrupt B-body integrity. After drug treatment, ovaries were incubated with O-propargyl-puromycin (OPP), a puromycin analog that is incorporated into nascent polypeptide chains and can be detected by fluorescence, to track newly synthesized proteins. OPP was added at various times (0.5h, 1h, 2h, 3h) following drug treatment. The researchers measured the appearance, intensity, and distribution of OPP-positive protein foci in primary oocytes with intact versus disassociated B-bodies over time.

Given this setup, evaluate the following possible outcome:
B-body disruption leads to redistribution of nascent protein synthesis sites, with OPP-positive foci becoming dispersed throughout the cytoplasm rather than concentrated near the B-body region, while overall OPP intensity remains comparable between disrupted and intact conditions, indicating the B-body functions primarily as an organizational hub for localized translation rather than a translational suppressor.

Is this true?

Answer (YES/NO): NO